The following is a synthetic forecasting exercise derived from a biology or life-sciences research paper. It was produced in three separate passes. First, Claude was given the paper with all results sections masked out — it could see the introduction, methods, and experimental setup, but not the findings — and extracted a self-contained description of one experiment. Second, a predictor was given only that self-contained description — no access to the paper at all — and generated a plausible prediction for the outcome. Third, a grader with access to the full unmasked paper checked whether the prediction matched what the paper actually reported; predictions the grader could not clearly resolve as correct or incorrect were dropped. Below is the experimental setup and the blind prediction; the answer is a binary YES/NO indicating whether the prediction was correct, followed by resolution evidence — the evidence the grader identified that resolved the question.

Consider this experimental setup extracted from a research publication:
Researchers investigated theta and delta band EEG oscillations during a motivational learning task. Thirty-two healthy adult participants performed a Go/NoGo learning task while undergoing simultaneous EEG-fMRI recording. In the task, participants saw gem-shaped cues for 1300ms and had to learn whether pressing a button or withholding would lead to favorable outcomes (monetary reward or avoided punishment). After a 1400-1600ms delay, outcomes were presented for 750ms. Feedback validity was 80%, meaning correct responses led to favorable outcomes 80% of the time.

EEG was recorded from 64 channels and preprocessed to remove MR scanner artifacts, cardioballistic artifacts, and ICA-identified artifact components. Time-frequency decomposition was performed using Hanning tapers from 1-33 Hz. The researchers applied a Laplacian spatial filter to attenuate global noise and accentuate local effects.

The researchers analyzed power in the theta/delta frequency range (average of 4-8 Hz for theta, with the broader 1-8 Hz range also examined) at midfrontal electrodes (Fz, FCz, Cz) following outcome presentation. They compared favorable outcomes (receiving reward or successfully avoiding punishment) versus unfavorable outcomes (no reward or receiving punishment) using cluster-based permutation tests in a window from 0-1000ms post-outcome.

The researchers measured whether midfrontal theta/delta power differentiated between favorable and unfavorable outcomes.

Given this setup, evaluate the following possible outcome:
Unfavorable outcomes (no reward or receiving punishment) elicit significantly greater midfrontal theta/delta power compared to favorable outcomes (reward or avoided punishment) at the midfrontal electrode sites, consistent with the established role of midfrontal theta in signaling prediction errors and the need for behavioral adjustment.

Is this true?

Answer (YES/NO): YES